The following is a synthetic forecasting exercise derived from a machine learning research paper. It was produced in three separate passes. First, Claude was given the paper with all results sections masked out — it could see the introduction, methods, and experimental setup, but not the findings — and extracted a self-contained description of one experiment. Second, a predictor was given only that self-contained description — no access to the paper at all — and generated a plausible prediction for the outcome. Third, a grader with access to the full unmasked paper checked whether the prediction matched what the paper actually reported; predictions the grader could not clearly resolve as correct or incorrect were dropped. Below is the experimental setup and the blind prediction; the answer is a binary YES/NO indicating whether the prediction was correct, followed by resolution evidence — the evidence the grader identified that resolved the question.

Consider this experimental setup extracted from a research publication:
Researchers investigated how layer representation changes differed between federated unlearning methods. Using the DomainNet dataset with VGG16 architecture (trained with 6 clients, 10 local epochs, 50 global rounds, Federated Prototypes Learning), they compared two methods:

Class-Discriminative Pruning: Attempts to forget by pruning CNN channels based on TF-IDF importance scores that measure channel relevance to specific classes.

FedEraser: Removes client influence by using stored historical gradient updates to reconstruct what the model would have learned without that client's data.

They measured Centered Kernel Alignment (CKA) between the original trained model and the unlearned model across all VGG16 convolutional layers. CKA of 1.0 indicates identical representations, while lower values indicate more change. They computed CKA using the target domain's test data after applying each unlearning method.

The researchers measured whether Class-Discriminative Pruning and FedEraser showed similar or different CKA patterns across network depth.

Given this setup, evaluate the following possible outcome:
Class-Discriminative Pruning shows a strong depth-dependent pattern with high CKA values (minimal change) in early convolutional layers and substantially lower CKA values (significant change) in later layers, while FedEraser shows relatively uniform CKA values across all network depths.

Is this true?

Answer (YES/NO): NO